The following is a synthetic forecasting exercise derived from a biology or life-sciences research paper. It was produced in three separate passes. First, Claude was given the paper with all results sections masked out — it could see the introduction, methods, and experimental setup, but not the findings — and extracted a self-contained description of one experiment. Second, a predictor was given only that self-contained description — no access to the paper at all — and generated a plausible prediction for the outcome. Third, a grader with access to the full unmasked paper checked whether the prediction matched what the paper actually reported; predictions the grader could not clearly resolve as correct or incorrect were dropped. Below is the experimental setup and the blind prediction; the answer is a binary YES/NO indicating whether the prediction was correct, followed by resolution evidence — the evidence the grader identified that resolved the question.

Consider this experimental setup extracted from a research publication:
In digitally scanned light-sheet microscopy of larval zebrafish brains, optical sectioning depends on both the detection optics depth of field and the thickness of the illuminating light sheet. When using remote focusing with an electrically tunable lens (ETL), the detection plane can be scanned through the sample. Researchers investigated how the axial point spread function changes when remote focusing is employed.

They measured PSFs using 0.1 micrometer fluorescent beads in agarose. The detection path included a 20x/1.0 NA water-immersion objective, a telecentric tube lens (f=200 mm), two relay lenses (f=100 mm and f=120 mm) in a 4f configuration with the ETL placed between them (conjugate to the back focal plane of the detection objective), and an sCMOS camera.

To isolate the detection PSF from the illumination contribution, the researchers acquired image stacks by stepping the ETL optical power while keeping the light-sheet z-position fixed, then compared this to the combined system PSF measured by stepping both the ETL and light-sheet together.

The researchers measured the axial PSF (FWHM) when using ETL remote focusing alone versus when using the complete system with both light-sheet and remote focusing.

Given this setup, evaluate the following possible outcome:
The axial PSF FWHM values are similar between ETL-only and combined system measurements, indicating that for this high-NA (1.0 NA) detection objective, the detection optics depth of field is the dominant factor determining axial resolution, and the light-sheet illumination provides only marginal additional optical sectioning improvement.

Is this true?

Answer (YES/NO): NO